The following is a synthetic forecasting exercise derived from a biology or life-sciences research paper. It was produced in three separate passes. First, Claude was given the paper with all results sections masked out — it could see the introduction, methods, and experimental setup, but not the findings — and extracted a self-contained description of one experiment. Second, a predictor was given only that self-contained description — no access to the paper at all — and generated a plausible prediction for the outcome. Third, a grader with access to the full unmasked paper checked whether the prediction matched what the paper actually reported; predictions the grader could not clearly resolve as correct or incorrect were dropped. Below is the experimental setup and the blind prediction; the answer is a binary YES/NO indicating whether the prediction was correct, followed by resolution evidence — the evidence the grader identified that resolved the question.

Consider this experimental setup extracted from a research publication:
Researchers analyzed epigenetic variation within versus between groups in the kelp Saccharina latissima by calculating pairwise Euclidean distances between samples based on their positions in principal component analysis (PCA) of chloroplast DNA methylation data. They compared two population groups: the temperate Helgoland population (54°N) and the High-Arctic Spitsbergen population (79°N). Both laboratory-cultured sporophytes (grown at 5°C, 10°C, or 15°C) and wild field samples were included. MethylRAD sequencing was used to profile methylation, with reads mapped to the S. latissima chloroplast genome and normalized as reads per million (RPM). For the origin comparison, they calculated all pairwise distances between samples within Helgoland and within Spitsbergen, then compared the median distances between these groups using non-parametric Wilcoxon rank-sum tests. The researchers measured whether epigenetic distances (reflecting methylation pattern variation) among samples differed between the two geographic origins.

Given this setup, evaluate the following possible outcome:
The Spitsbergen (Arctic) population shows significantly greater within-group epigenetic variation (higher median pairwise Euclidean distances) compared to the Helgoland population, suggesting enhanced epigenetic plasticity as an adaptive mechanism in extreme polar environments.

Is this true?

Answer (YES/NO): YES